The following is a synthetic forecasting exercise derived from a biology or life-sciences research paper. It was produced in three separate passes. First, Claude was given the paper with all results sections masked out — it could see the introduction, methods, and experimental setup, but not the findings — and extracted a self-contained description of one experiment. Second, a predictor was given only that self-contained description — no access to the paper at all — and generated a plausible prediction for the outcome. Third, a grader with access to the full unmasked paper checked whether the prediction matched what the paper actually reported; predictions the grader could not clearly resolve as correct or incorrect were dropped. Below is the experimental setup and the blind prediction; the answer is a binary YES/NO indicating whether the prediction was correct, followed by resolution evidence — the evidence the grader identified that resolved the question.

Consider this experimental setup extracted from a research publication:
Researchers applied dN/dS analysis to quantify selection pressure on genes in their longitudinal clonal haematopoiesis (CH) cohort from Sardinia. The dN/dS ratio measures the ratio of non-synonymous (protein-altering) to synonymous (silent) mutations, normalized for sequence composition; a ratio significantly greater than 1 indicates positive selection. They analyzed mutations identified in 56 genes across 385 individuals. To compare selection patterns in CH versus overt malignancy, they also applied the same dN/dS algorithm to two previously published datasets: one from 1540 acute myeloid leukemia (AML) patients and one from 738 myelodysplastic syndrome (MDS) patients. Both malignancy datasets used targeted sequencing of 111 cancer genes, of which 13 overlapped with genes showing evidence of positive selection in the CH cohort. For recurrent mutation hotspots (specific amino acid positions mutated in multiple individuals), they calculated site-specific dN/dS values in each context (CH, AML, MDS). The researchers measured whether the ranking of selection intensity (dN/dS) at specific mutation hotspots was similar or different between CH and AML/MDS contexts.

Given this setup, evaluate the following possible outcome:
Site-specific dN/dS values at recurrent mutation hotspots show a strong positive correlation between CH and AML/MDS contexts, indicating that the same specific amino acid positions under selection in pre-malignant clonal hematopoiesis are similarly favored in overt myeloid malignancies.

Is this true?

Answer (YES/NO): NO